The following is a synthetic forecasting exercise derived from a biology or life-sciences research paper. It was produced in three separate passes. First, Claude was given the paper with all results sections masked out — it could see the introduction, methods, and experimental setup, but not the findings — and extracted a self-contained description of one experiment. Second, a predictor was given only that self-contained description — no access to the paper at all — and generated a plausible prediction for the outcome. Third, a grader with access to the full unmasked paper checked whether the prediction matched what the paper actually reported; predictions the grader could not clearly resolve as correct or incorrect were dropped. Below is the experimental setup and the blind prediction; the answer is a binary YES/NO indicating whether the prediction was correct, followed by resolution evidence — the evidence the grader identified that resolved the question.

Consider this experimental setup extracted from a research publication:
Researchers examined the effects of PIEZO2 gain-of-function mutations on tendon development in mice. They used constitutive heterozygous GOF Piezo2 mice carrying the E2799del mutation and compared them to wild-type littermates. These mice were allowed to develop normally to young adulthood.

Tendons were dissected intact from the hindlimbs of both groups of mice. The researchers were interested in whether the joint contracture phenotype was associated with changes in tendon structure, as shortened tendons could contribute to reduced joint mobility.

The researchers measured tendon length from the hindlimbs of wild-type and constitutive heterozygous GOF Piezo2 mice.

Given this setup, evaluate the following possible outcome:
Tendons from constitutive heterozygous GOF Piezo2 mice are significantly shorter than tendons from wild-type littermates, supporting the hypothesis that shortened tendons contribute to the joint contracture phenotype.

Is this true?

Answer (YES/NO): YES